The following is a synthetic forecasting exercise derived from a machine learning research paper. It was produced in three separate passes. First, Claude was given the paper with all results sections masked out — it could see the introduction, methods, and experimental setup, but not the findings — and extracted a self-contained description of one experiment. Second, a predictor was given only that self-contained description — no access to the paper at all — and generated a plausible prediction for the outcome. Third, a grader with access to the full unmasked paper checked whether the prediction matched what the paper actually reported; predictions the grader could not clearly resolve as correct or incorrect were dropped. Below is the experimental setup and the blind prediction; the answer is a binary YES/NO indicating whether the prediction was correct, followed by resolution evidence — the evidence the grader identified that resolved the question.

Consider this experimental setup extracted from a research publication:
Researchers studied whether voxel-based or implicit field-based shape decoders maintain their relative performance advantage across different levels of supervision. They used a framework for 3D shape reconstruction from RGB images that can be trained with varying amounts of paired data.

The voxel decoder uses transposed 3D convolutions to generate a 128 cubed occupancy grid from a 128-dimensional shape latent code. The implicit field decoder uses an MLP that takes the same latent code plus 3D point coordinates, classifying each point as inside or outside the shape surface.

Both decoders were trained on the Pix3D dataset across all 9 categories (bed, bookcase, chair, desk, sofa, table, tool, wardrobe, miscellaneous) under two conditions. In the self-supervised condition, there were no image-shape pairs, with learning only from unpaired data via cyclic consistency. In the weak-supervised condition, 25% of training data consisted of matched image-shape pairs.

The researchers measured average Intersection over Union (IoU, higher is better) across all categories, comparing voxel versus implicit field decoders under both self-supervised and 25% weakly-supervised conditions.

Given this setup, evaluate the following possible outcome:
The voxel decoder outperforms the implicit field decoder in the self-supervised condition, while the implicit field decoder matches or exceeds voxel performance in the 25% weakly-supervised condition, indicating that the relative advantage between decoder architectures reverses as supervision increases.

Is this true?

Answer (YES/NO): NO